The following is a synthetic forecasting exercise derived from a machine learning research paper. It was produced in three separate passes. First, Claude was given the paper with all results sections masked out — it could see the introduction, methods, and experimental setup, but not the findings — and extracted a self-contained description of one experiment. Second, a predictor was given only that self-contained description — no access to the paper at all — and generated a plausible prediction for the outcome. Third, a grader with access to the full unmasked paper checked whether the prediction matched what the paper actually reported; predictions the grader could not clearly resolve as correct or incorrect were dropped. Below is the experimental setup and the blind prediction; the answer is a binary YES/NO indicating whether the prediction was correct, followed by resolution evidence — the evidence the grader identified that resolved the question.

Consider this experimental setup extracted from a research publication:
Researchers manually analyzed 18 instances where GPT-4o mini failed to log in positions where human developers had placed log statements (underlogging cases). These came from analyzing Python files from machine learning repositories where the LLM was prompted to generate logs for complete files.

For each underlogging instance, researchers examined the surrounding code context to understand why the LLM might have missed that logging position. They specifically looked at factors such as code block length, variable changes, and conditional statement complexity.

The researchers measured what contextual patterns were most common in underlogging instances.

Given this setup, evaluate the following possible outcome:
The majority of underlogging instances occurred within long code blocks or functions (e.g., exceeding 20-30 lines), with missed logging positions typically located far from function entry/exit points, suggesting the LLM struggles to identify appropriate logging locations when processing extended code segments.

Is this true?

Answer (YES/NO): NO